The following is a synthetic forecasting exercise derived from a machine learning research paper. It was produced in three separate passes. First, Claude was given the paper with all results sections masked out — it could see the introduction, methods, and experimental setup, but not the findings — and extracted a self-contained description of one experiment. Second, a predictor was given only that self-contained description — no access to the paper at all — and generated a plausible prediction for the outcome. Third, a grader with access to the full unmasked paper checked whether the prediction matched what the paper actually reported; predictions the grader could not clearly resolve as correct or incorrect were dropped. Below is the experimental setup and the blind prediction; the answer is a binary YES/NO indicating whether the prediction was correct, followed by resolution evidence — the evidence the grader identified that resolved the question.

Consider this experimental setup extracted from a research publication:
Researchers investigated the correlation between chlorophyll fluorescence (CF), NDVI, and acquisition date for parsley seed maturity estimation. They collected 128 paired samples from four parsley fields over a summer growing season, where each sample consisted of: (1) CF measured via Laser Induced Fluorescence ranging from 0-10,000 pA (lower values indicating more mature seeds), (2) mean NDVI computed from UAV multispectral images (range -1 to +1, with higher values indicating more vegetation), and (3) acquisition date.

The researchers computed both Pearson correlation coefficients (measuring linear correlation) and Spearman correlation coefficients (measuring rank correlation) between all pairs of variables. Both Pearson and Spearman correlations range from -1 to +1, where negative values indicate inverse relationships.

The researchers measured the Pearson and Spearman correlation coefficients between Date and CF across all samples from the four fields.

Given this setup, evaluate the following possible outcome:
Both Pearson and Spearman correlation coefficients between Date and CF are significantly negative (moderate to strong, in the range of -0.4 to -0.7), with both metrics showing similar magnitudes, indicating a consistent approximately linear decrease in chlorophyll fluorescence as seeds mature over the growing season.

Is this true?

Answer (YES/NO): NO